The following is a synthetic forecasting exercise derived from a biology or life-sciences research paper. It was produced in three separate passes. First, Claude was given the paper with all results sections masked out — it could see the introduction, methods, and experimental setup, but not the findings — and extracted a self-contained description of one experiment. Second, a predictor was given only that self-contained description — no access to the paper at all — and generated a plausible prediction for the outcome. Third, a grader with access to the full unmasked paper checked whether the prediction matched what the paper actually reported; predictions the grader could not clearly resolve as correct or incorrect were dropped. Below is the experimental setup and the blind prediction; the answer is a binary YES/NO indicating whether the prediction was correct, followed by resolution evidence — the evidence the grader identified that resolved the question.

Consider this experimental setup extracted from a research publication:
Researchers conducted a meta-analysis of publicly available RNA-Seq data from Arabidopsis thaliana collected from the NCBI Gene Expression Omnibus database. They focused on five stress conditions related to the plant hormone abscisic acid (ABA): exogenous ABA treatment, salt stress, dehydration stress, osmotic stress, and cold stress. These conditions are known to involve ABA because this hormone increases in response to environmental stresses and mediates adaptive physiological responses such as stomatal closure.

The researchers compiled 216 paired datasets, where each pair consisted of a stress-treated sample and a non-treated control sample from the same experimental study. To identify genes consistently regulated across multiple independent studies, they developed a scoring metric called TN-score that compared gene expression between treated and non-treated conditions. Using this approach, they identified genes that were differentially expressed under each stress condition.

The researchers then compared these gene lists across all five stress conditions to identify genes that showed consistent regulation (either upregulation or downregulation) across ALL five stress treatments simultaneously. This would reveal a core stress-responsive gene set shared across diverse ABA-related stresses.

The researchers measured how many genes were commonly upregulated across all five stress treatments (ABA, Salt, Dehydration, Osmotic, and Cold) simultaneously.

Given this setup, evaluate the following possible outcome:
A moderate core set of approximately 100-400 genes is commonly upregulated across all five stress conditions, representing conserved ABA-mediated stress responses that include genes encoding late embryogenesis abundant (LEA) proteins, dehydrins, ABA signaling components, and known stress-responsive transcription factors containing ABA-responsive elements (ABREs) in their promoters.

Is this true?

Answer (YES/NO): NO